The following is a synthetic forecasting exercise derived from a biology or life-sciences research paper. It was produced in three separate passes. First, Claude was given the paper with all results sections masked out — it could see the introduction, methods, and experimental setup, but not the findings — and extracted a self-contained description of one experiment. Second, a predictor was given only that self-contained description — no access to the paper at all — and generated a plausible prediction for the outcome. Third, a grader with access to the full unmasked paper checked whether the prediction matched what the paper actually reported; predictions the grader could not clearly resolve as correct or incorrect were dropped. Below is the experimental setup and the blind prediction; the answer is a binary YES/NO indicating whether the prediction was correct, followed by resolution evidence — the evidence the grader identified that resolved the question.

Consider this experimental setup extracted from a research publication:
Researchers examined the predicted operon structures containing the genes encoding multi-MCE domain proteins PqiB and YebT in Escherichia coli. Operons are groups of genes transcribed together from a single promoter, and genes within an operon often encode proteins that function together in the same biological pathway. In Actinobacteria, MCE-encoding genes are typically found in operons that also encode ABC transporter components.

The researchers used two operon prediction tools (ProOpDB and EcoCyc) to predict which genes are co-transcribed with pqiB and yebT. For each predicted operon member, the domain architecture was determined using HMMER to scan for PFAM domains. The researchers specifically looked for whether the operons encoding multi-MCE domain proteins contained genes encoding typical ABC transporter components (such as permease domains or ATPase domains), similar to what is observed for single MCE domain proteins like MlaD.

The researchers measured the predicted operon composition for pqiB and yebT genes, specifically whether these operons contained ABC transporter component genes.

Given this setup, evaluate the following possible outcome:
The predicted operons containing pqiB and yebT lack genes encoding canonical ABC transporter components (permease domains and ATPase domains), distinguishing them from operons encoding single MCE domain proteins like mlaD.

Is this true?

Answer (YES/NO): YES